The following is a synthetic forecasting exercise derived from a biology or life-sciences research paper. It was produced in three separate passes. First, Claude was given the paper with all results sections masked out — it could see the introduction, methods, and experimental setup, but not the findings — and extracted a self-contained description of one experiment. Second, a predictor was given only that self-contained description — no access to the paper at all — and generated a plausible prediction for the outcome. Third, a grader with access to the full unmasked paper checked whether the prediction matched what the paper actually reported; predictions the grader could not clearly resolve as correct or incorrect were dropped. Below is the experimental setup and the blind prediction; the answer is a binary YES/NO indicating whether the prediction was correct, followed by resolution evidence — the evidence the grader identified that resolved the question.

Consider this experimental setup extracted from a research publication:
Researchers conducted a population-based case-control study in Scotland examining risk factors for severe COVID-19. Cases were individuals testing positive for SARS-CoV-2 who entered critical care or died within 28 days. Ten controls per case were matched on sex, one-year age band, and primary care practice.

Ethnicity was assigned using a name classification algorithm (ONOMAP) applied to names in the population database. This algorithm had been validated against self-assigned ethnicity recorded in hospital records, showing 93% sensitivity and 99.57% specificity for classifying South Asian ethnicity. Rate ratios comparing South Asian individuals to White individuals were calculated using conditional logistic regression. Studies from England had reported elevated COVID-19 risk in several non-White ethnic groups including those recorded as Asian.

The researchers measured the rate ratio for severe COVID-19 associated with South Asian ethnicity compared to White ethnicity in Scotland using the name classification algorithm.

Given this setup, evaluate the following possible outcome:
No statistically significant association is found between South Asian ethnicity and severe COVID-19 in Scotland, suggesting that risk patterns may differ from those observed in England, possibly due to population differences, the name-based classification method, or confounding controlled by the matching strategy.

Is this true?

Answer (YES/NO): NO